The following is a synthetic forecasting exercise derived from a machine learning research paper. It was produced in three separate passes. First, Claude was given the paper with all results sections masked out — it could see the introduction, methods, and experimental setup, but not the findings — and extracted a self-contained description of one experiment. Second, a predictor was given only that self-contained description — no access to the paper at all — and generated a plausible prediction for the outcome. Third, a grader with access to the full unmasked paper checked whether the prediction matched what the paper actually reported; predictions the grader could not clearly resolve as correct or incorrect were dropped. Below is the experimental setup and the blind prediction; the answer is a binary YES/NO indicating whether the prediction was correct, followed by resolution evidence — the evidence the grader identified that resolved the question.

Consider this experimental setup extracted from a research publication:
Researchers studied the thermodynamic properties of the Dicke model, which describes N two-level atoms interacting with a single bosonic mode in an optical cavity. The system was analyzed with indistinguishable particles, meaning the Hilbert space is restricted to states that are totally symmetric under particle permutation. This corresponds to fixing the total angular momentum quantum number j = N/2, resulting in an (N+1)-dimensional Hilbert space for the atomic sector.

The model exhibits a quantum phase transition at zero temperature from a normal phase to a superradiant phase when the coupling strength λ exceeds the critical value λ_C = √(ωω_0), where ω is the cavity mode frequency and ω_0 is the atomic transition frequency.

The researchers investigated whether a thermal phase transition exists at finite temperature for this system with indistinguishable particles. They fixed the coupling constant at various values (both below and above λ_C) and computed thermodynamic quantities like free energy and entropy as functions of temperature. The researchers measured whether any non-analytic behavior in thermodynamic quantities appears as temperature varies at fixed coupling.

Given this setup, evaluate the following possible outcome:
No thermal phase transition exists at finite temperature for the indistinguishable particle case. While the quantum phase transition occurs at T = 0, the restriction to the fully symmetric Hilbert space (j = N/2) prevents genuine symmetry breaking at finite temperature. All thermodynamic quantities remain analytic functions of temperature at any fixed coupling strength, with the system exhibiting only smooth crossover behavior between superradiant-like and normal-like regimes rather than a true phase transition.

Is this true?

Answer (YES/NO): YES